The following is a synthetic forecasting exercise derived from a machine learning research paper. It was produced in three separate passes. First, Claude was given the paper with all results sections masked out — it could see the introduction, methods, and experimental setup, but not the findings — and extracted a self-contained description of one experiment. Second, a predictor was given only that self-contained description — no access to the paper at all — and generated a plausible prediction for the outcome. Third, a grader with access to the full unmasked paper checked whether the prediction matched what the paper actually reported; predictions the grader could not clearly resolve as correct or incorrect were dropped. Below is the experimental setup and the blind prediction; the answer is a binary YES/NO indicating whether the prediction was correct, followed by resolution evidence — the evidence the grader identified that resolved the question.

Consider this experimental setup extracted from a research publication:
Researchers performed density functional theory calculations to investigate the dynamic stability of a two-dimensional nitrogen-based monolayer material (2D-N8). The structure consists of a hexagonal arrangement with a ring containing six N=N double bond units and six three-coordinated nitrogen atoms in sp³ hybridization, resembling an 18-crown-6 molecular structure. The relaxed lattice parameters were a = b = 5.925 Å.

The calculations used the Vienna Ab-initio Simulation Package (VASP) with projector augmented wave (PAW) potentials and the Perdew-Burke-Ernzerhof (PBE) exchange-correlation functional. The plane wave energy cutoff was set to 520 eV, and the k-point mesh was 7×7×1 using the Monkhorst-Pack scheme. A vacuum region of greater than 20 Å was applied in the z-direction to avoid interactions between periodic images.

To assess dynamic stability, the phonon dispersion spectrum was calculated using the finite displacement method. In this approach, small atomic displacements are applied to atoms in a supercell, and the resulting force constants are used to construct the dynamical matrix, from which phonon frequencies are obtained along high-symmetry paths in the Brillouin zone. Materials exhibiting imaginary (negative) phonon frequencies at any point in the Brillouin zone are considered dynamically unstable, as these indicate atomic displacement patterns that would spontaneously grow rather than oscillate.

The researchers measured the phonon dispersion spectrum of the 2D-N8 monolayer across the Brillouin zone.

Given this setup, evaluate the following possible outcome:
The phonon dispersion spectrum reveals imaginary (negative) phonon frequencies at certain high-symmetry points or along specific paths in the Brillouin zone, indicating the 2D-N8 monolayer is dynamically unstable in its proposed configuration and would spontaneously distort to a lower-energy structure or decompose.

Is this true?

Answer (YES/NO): YES